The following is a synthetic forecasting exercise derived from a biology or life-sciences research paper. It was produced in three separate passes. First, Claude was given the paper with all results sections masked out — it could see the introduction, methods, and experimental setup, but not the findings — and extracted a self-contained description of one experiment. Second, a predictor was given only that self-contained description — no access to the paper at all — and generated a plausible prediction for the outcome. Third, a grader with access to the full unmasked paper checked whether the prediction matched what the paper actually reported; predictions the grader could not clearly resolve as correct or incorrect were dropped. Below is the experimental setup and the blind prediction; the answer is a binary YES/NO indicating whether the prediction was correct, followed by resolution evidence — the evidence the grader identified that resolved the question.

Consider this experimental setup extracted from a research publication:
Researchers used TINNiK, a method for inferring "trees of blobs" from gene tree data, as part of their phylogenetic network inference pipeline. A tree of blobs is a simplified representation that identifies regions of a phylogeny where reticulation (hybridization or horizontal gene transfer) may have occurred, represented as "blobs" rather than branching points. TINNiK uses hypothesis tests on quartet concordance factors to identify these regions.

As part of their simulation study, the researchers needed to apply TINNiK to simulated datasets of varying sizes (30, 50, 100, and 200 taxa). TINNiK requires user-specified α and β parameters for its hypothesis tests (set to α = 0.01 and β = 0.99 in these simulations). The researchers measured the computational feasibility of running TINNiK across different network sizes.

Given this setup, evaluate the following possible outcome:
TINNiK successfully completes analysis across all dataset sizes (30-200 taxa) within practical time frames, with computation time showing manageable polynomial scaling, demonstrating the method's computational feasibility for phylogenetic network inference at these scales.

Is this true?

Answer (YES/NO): NO